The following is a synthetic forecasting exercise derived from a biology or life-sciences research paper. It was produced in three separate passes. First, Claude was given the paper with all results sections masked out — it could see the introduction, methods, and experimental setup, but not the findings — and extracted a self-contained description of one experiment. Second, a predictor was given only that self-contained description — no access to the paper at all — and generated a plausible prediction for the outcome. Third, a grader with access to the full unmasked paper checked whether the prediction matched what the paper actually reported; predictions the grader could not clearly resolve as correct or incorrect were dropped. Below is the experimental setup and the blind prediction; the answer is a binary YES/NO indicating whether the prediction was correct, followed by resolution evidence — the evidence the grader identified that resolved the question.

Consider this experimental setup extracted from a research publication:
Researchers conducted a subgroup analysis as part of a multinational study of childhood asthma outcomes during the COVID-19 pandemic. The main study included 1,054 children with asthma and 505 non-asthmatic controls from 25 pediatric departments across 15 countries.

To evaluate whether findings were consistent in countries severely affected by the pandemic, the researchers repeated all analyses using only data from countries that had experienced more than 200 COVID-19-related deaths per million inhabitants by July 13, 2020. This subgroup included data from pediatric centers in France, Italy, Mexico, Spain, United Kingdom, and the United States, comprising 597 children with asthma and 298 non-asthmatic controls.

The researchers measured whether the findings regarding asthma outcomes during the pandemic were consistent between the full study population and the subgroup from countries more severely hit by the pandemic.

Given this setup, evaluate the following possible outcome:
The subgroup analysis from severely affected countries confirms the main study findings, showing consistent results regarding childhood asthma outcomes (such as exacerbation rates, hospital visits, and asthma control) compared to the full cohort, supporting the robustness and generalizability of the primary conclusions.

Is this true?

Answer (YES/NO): YES